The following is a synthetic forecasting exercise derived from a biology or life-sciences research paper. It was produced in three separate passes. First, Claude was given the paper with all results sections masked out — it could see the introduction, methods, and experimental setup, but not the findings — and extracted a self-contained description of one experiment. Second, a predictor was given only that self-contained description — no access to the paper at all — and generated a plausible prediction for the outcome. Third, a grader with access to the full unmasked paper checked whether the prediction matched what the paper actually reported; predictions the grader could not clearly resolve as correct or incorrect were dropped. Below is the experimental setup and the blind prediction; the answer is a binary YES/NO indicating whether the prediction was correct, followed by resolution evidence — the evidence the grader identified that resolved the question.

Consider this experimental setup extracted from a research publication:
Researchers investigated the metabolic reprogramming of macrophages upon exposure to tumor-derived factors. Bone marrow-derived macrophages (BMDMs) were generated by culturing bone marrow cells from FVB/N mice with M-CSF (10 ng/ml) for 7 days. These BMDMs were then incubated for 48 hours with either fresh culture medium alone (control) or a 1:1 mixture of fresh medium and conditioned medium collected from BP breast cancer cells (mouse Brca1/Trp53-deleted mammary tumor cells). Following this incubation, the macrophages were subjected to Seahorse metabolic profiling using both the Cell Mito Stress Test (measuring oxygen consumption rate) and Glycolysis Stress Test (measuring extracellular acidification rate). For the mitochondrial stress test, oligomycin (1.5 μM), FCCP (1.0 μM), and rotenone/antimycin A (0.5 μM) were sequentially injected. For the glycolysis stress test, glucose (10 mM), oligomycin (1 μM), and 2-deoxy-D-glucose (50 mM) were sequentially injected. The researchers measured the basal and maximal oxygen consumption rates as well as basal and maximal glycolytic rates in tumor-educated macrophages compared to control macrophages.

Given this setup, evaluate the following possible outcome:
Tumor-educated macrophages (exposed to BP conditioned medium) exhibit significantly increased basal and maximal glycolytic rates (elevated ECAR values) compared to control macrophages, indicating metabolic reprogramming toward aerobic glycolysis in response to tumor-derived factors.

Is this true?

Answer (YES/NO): YES